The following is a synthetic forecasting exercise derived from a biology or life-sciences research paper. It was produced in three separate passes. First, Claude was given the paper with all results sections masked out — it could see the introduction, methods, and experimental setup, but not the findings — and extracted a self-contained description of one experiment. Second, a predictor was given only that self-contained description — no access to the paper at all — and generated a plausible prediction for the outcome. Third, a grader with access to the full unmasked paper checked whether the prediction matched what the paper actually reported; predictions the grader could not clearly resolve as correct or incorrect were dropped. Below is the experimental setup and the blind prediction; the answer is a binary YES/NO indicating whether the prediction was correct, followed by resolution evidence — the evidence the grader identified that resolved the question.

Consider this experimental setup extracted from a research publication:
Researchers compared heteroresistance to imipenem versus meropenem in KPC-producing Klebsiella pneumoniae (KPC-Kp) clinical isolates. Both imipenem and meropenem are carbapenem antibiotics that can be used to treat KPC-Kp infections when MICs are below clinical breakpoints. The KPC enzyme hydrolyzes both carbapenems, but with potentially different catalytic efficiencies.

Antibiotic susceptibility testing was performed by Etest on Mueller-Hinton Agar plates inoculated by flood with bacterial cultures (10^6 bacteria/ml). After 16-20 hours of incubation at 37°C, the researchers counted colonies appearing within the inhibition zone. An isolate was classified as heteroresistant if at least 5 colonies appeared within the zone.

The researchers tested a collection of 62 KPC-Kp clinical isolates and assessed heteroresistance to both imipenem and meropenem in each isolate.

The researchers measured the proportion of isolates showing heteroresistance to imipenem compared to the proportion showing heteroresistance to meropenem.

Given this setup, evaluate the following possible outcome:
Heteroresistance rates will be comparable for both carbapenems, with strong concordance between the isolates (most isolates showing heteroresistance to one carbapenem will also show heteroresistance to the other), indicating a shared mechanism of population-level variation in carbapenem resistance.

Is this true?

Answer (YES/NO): NO